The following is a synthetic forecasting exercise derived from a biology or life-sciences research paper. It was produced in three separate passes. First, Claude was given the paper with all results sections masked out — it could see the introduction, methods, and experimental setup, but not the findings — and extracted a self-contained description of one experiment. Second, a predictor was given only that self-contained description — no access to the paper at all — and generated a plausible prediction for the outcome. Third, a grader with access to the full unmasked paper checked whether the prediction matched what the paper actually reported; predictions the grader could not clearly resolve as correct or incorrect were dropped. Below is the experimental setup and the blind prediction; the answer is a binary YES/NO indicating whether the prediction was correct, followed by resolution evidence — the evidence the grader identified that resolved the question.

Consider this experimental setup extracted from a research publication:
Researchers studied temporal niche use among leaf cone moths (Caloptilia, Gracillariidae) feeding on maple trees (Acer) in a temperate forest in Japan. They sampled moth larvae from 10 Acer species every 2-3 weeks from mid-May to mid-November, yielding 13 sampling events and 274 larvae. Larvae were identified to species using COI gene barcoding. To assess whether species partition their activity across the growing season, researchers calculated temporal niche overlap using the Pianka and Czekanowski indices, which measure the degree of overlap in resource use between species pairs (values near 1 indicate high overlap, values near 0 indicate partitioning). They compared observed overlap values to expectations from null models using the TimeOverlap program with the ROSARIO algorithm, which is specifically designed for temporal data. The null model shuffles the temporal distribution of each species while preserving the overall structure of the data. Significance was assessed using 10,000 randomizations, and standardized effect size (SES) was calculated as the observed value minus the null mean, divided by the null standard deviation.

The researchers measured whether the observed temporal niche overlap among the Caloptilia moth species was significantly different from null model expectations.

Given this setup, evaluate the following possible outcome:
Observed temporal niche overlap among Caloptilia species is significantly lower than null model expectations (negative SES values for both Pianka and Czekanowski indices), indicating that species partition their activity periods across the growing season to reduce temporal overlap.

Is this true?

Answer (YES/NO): NO